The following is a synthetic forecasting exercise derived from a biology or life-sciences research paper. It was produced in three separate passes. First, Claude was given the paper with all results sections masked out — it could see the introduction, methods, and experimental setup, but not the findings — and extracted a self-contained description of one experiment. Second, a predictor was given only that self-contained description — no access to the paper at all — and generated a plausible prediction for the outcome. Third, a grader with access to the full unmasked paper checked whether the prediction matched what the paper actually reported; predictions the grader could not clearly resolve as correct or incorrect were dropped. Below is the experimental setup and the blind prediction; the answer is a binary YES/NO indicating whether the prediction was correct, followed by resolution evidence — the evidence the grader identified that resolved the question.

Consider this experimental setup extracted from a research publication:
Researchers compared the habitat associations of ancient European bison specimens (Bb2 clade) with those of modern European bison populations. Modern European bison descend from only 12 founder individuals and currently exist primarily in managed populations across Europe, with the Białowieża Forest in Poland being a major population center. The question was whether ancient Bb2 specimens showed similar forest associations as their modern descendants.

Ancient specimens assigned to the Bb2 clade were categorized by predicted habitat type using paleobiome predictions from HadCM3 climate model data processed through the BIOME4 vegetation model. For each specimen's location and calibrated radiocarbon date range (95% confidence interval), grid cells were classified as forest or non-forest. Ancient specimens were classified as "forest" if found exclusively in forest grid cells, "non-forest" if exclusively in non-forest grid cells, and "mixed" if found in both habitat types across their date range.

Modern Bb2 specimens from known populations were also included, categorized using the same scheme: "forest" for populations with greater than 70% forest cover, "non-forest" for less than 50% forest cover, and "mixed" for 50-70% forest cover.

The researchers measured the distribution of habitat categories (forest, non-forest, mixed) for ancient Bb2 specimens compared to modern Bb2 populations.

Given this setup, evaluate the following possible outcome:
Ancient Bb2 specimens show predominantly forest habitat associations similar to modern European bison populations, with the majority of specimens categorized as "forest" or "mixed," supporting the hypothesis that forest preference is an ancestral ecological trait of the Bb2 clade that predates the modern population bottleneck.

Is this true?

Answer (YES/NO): NO